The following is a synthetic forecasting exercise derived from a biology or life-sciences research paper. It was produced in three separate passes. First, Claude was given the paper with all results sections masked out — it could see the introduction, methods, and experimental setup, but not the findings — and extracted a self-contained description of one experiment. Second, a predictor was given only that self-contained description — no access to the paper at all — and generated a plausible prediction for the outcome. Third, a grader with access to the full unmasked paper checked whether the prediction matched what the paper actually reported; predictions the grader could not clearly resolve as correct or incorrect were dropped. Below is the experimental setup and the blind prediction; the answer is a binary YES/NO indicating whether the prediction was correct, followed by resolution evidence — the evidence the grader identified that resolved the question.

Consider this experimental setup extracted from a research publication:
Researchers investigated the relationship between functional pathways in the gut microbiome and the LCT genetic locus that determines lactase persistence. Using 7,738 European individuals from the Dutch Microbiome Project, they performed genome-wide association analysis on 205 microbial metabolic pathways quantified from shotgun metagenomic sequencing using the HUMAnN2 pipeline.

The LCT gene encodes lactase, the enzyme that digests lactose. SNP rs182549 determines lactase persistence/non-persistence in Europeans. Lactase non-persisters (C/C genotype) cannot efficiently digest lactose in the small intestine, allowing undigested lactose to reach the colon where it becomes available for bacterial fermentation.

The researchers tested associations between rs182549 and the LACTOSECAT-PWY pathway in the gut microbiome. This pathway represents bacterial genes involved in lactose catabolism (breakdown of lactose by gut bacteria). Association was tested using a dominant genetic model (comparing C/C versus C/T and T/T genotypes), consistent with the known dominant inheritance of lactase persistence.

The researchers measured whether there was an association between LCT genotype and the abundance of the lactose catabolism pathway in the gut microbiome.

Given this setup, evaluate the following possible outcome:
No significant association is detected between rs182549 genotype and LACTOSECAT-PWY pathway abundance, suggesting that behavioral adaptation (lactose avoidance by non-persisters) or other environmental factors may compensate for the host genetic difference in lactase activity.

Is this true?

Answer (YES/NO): NO